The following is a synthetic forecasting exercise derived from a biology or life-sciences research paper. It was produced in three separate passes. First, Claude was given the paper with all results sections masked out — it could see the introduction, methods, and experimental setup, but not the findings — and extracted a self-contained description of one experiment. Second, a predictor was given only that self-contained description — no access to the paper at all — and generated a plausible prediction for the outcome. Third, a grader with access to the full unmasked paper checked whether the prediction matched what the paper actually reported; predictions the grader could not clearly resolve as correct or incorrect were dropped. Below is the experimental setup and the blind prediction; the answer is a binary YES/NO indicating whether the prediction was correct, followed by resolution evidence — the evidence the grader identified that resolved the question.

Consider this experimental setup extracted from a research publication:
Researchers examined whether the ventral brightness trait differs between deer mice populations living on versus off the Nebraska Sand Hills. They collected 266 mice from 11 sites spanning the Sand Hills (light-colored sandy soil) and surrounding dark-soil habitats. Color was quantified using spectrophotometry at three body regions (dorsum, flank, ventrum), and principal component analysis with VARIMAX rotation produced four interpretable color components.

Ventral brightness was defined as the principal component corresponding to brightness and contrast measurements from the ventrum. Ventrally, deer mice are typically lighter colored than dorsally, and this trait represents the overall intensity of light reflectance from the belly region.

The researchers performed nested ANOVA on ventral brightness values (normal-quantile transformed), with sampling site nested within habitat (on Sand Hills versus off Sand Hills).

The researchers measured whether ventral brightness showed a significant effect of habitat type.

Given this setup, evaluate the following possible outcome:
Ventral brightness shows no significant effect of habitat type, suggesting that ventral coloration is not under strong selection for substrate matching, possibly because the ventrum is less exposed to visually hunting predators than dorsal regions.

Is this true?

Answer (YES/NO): NO